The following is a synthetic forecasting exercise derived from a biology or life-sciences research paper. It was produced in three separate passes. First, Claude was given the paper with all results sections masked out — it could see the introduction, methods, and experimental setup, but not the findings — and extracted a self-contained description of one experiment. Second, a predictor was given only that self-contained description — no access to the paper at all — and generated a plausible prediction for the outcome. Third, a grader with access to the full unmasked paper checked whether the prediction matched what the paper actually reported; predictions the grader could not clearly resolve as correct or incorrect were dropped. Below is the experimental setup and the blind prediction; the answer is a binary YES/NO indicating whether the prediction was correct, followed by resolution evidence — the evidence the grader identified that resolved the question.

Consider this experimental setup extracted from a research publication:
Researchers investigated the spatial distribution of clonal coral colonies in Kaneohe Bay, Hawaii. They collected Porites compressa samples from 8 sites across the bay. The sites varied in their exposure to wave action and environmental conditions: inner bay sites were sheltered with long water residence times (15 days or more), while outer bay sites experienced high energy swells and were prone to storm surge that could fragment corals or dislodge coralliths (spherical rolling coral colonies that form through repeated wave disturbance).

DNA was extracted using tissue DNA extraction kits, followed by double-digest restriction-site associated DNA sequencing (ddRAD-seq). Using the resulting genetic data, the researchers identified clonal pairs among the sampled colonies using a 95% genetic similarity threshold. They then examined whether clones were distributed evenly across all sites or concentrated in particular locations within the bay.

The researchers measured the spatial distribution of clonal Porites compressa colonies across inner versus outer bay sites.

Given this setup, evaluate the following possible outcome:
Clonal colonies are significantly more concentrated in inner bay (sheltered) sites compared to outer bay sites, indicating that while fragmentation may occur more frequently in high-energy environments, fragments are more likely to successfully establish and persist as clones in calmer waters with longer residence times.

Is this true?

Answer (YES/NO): NO